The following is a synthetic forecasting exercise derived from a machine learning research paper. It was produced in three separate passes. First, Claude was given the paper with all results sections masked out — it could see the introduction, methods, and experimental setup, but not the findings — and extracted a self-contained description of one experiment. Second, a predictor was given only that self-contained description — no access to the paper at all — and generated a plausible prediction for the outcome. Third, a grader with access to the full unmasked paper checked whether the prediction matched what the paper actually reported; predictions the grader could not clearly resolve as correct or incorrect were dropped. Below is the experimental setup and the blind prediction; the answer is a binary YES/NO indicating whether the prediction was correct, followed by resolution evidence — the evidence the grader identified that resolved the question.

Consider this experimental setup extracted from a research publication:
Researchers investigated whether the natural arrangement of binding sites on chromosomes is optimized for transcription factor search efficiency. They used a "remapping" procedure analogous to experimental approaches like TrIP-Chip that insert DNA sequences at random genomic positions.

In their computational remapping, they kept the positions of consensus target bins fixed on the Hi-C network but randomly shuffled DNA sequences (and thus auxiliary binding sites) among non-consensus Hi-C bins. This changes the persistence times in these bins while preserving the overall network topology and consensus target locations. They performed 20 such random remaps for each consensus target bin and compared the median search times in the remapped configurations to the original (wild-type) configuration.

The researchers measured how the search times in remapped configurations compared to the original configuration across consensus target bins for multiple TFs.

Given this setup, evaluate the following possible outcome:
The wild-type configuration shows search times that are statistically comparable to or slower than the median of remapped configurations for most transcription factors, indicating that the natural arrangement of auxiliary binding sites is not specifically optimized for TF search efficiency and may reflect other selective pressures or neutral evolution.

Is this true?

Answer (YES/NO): NO